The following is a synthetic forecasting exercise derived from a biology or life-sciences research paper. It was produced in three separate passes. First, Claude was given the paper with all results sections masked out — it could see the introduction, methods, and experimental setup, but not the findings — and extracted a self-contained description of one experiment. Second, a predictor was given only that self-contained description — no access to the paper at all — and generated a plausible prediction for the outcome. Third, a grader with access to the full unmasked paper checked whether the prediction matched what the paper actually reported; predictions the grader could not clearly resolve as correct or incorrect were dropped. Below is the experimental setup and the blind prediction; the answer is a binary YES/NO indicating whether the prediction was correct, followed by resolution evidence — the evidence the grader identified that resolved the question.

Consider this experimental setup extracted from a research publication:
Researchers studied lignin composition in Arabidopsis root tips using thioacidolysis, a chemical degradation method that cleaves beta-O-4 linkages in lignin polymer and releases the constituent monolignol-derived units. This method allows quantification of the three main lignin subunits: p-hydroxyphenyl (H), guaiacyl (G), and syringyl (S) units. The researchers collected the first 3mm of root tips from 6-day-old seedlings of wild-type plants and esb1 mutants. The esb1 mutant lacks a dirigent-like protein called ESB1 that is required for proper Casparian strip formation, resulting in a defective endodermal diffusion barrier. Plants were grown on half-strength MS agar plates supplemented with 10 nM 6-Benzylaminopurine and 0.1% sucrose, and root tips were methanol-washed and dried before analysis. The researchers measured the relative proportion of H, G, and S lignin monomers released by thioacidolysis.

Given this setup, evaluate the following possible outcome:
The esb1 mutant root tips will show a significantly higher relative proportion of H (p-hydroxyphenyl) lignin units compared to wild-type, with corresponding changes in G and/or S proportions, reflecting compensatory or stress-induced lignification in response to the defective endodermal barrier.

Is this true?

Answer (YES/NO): YES